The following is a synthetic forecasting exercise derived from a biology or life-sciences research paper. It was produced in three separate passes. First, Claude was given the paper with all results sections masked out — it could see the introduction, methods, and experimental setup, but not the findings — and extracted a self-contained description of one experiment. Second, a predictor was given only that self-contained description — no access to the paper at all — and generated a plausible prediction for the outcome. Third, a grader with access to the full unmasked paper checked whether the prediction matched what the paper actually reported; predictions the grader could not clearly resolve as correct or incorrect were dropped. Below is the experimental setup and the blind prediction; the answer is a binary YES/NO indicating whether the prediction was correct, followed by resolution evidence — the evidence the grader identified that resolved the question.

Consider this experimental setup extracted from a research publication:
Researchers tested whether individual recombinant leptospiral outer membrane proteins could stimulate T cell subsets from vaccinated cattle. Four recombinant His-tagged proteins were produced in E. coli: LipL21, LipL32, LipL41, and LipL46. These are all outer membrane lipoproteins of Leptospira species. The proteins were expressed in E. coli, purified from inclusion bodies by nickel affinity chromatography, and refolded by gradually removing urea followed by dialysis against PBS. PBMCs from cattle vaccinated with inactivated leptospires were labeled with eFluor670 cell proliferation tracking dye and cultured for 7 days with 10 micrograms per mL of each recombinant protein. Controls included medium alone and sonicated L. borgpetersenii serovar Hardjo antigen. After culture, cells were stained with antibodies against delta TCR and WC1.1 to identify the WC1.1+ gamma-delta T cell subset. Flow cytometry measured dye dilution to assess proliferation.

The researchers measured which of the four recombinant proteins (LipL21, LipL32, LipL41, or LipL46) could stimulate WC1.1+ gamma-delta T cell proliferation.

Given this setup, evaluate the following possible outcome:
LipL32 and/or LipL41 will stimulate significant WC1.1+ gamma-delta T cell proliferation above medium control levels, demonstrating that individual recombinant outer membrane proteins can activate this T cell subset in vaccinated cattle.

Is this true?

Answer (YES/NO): YES